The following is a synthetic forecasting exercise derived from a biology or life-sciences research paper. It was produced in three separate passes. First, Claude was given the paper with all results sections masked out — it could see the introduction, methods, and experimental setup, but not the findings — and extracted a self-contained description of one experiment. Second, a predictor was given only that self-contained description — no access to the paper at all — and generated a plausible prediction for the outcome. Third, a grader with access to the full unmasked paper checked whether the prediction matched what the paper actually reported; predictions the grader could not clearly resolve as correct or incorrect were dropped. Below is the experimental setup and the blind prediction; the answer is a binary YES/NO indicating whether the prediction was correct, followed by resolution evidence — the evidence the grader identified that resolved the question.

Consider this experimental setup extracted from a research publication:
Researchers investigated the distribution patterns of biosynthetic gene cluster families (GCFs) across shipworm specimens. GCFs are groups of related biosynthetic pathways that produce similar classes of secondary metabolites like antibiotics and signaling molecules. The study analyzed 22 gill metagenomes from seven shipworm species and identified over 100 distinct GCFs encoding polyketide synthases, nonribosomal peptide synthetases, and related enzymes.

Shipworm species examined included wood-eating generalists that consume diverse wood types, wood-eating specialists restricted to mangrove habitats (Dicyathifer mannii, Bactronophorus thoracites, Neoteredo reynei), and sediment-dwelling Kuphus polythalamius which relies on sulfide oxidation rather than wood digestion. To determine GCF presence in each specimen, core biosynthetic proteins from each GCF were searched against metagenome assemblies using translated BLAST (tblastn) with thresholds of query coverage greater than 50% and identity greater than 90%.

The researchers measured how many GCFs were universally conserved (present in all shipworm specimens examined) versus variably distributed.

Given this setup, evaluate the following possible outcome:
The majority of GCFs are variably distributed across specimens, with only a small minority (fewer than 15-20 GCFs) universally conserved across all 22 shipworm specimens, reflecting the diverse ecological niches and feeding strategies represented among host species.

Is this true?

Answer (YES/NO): YES